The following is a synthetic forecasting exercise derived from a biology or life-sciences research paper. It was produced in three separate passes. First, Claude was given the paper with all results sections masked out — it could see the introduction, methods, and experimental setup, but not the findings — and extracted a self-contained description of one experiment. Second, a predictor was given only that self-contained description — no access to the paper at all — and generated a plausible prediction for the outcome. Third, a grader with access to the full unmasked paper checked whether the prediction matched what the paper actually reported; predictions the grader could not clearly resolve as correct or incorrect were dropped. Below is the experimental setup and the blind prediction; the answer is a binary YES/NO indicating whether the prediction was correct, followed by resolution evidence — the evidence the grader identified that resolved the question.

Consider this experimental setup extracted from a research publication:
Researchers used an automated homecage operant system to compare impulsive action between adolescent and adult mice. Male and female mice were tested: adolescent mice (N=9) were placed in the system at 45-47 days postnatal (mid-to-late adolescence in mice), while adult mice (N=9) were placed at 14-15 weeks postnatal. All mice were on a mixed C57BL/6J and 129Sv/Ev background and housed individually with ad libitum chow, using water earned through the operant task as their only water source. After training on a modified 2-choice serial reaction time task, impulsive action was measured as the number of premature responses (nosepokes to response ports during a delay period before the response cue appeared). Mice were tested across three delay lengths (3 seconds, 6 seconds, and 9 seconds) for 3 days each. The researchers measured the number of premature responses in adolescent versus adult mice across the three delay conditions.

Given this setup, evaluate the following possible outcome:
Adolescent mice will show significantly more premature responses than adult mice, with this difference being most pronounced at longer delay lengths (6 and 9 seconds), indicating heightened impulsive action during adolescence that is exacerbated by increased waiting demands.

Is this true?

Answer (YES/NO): NO